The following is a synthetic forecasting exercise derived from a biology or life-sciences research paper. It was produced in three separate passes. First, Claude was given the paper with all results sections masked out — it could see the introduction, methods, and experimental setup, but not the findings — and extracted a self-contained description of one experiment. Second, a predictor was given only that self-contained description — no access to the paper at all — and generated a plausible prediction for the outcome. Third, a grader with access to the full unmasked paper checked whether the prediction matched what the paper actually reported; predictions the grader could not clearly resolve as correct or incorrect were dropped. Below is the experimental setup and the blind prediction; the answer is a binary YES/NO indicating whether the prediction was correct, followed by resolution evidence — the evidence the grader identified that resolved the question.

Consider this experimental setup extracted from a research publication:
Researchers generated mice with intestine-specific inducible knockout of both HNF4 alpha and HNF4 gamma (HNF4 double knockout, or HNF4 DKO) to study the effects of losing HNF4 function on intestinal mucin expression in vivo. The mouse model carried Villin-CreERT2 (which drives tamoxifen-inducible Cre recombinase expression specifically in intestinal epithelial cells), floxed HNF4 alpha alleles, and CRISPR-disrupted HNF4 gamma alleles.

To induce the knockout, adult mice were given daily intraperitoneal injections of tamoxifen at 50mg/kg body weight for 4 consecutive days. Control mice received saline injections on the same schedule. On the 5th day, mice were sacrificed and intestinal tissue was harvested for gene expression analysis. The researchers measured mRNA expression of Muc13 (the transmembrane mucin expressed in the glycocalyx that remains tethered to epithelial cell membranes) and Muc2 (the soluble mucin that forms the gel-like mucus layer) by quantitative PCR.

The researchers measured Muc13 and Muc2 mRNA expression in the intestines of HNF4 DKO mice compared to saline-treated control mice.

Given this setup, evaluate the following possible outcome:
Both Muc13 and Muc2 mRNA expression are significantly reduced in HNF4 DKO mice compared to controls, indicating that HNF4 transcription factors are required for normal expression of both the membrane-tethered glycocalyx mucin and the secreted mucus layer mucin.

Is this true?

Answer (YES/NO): NO